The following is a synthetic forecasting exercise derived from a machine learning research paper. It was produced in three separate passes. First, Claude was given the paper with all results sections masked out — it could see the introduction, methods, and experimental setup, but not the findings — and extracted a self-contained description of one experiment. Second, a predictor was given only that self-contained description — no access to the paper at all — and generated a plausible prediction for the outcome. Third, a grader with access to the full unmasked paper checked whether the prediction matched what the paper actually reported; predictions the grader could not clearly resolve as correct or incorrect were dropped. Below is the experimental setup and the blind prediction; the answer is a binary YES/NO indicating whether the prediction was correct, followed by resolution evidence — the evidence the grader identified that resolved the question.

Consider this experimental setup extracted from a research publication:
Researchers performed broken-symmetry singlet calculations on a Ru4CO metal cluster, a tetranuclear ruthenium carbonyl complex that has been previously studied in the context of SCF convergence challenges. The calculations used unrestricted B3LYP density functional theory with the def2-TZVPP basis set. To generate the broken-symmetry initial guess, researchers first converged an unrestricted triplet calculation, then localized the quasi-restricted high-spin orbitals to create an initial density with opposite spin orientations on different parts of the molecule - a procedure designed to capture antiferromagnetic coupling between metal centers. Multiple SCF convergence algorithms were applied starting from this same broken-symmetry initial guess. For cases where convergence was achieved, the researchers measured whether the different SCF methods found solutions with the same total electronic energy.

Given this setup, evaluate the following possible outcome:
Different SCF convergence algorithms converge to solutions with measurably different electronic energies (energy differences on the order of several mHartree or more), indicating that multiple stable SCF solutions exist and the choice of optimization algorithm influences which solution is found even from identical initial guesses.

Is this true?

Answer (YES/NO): NO